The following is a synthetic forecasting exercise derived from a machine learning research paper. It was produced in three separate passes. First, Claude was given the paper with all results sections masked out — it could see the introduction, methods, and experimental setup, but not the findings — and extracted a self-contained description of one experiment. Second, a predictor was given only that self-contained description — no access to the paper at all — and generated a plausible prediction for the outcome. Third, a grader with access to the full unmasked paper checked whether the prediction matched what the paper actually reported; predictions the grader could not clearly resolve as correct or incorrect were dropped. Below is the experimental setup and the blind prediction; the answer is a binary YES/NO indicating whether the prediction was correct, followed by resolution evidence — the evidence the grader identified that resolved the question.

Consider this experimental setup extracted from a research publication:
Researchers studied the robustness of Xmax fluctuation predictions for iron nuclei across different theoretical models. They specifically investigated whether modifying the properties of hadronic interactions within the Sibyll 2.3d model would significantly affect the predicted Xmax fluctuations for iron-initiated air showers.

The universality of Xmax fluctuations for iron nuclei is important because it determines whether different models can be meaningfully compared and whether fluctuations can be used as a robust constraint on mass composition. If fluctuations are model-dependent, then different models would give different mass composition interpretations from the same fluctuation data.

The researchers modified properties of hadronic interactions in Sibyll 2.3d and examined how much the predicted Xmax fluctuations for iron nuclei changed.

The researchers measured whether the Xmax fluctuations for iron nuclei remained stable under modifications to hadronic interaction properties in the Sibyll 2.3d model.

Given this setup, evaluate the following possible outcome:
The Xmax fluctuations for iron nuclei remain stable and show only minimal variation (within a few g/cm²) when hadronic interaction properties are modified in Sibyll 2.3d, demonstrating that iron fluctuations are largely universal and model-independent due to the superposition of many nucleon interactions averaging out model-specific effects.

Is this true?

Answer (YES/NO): YES